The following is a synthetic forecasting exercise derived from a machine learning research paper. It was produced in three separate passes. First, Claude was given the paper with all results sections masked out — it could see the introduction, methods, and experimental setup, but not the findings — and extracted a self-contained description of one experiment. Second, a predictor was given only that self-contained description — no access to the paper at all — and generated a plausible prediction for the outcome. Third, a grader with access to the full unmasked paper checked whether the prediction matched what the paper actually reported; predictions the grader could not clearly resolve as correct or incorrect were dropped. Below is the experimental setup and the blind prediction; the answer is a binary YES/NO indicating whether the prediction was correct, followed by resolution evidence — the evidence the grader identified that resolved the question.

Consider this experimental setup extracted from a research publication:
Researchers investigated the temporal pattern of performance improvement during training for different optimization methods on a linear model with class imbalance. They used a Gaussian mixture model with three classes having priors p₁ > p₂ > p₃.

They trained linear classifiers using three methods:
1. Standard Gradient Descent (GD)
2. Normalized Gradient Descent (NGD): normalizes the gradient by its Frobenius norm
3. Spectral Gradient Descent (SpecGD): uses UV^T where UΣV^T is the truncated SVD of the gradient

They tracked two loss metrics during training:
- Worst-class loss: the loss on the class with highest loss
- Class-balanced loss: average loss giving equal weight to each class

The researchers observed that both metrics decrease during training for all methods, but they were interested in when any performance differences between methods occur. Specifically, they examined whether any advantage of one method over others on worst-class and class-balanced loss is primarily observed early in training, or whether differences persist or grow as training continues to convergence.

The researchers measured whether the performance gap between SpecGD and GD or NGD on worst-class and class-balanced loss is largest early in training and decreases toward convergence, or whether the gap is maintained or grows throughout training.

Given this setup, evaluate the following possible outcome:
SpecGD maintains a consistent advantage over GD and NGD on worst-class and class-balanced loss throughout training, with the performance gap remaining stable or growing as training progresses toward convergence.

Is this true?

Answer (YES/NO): NO